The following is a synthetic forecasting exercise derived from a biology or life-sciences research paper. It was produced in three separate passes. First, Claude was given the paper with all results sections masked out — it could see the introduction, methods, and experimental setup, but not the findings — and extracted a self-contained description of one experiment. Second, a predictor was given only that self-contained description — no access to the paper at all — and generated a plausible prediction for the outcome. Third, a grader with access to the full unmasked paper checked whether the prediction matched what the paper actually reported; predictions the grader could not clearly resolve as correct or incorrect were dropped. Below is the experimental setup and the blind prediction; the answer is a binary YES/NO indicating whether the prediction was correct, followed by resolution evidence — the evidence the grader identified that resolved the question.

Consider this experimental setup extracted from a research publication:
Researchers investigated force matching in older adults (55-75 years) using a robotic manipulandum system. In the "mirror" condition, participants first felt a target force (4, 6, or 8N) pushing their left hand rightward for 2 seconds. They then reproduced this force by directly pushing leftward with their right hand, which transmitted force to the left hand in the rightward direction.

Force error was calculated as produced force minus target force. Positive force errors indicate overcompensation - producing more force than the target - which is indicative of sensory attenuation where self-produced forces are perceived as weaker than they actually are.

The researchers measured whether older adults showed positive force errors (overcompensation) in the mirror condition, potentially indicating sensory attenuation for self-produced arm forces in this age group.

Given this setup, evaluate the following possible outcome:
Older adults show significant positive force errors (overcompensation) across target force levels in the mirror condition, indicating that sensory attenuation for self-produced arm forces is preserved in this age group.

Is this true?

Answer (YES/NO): YES